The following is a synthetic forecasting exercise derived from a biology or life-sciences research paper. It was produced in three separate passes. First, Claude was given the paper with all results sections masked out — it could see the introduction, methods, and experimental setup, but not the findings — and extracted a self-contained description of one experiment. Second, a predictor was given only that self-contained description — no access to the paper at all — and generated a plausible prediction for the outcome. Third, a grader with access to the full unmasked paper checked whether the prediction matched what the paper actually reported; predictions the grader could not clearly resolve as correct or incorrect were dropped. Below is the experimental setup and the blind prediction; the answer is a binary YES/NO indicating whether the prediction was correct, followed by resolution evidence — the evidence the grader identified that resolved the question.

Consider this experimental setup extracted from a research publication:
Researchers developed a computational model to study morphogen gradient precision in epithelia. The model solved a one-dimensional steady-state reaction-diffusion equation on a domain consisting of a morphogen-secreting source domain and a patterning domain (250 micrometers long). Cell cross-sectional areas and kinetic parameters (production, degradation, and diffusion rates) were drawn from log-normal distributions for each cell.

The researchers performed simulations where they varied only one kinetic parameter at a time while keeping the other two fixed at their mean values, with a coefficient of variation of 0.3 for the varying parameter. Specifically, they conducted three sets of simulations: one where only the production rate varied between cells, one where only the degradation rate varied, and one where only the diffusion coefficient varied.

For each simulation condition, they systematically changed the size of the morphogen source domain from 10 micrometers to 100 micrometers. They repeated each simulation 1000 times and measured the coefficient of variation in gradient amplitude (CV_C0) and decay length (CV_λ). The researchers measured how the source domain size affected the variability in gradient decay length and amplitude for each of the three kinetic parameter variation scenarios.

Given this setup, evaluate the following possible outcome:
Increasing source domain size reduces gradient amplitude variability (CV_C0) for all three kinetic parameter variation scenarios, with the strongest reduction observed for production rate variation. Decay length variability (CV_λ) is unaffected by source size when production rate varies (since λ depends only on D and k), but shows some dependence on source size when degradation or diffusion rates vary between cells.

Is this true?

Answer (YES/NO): NO